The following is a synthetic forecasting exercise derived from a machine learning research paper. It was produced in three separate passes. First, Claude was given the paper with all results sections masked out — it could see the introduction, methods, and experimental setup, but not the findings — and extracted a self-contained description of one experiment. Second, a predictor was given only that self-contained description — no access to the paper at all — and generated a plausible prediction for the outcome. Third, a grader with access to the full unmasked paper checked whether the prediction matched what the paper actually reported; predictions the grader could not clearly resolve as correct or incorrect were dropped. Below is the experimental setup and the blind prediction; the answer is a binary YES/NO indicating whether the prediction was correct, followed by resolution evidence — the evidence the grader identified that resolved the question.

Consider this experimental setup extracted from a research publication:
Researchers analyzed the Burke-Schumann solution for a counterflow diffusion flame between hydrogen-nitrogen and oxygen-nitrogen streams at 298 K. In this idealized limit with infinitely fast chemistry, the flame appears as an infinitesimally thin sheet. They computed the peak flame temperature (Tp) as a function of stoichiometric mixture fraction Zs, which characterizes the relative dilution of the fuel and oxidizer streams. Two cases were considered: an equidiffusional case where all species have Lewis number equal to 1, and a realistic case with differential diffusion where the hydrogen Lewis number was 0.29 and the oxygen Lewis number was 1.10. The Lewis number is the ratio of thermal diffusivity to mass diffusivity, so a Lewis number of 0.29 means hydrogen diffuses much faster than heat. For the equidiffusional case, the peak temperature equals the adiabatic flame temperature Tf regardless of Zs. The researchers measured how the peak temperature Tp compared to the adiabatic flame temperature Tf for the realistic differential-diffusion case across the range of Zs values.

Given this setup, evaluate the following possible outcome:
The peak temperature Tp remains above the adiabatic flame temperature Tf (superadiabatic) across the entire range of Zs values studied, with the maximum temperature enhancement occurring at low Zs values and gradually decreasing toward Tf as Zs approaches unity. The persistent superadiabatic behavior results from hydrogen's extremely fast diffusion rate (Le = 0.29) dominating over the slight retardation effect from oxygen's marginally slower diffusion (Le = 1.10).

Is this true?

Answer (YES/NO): NO